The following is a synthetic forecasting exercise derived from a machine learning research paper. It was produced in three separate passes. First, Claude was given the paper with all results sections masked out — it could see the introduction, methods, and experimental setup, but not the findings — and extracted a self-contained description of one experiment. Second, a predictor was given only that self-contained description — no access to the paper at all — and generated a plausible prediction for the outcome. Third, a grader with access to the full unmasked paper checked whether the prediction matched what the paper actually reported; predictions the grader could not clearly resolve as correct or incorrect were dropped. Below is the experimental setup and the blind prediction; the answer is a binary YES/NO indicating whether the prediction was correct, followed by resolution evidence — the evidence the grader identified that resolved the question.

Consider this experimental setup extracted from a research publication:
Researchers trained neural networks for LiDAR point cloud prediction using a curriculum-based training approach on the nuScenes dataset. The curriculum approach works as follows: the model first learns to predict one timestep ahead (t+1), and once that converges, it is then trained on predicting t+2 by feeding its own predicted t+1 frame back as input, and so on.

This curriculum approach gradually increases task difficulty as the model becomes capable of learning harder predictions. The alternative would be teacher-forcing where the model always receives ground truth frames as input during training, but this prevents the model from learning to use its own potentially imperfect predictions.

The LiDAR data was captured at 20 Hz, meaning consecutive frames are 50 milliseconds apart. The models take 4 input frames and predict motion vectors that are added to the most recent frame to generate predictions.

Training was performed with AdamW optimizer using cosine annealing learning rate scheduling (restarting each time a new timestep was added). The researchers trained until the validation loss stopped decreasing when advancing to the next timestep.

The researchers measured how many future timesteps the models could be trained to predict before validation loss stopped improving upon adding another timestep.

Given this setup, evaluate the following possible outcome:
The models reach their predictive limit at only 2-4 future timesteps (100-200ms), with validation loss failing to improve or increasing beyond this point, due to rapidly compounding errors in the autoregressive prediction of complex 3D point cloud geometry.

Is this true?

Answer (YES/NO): YES